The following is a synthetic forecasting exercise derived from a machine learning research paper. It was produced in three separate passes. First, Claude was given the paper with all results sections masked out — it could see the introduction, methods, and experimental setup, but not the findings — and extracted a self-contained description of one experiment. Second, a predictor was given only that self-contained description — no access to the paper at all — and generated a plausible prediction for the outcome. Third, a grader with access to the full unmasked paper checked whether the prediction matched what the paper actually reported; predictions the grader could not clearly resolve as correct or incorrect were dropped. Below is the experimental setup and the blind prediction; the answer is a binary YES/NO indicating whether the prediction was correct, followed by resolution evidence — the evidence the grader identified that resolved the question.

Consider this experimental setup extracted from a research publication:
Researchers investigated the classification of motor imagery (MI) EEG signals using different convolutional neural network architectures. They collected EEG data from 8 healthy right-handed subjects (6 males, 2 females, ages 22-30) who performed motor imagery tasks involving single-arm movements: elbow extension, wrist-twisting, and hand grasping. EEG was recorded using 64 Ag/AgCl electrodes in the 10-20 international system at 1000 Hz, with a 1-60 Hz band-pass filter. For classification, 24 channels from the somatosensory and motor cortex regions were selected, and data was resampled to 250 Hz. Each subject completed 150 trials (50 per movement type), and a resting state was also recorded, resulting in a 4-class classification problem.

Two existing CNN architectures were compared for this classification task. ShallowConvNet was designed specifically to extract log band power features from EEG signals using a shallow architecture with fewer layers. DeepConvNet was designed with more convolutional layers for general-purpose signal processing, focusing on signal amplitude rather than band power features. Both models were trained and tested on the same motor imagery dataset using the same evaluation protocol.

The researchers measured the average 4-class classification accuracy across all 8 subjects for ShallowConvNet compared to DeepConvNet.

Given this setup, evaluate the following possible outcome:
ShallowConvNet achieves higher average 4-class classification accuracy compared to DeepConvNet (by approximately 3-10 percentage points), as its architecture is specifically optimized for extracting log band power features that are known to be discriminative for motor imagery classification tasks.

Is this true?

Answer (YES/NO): NO